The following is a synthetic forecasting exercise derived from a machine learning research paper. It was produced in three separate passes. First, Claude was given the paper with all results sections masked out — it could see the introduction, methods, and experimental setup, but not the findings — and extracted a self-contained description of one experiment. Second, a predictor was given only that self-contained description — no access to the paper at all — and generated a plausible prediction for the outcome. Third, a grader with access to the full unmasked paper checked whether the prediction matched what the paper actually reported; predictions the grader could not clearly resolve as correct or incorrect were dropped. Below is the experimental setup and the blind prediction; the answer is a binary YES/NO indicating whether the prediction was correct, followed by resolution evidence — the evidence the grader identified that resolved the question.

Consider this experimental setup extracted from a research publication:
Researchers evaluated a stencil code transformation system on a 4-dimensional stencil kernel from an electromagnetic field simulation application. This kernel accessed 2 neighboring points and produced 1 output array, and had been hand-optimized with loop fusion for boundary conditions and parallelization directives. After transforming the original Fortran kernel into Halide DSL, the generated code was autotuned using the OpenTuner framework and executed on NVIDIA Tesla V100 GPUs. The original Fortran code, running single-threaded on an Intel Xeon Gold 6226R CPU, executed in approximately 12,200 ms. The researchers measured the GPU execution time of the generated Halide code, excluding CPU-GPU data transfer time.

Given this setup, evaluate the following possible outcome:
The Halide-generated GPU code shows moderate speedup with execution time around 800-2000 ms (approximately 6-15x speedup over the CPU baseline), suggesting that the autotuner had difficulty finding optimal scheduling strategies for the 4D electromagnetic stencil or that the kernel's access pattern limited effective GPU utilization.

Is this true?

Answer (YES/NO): NO